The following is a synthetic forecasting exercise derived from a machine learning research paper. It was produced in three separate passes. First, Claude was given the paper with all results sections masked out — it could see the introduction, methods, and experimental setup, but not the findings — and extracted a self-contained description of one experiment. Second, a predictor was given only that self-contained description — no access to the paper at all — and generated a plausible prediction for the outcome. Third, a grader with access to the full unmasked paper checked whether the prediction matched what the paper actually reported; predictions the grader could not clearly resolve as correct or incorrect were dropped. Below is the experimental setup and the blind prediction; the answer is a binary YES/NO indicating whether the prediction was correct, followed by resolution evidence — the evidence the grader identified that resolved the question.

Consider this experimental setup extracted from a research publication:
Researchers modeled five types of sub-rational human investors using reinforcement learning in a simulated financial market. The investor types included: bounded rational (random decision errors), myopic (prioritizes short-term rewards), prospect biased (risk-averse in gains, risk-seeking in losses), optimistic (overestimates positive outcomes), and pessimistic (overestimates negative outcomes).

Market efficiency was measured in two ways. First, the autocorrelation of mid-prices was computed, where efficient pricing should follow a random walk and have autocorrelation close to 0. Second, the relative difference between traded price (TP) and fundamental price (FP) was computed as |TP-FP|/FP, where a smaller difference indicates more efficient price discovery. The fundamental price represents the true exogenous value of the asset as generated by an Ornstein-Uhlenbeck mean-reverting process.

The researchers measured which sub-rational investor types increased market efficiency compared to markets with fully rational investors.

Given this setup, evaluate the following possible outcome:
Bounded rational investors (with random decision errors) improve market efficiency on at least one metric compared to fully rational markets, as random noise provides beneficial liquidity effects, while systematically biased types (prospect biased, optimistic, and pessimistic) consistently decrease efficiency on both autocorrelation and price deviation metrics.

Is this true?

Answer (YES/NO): NO